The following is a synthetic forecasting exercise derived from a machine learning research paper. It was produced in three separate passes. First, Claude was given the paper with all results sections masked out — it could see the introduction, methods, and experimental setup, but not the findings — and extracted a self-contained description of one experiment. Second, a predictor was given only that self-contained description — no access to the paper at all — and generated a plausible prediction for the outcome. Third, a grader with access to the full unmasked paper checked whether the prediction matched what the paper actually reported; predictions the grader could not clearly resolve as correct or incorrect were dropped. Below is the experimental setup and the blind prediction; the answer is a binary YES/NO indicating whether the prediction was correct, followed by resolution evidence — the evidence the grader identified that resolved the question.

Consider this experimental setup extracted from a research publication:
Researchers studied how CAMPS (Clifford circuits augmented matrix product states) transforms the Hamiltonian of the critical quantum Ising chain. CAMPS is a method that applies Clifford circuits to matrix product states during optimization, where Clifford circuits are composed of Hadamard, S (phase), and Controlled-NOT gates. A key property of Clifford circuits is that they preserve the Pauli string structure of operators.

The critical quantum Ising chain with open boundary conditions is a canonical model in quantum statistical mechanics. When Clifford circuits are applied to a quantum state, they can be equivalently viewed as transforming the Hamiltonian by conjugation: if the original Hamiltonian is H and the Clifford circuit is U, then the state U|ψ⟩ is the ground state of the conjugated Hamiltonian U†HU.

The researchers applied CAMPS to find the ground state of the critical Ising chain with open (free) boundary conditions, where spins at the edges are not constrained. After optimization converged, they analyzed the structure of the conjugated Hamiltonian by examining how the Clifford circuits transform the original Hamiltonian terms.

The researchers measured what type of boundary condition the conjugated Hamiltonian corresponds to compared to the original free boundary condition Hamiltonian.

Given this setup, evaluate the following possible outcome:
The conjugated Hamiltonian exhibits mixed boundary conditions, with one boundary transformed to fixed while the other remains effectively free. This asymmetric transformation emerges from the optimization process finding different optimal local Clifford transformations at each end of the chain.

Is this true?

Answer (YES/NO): NO